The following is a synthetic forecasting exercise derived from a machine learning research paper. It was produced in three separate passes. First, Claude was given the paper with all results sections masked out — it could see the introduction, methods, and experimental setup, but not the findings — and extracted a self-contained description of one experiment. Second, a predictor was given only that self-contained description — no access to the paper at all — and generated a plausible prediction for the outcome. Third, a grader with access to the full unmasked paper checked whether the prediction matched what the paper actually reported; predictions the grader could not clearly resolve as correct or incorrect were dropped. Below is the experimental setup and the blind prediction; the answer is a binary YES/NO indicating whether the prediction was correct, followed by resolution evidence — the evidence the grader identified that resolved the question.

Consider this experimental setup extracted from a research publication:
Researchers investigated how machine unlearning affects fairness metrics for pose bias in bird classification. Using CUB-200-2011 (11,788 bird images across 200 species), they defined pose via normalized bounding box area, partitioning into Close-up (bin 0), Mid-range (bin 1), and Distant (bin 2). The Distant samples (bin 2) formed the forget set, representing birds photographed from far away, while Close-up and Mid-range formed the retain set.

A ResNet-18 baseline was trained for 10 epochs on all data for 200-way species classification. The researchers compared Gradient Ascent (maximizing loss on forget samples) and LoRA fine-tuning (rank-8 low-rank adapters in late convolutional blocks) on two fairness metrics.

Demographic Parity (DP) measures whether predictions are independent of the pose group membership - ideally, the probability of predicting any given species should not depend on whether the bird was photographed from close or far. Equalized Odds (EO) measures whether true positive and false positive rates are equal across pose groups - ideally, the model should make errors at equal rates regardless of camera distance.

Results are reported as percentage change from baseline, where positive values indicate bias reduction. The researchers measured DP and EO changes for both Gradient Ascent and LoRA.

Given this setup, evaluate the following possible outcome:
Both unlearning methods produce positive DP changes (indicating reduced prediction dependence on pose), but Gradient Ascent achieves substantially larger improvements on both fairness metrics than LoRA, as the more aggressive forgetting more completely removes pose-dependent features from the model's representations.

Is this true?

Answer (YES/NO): YES